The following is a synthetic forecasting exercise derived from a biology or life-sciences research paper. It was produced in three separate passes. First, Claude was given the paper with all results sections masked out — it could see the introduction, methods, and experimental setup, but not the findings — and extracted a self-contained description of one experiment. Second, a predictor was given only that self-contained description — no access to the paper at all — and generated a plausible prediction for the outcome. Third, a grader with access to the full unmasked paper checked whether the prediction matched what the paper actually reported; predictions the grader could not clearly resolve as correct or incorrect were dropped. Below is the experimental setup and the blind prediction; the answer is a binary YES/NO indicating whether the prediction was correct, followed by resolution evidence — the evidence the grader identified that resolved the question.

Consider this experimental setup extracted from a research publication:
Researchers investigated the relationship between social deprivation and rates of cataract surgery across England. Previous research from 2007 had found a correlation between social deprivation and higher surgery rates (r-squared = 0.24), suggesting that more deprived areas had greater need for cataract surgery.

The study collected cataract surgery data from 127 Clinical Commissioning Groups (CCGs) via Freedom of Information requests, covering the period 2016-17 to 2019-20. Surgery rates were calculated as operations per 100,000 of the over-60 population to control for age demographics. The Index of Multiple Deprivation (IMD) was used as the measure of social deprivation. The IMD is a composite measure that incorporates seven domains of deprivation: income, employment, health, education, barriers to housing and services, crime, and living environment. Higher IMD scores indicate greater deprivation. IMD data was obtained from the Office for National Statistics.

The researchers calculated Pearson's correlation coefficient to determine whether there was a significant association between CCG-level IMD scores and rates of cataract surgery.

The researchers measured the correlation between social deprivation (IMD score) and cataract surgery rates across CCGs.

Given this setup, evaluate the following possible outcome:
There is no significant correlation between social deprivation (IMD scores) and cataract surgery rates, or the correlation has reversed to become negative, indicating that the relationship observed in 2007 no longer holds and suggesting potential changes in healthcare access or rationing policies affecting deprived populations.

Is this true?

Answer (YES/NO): NO